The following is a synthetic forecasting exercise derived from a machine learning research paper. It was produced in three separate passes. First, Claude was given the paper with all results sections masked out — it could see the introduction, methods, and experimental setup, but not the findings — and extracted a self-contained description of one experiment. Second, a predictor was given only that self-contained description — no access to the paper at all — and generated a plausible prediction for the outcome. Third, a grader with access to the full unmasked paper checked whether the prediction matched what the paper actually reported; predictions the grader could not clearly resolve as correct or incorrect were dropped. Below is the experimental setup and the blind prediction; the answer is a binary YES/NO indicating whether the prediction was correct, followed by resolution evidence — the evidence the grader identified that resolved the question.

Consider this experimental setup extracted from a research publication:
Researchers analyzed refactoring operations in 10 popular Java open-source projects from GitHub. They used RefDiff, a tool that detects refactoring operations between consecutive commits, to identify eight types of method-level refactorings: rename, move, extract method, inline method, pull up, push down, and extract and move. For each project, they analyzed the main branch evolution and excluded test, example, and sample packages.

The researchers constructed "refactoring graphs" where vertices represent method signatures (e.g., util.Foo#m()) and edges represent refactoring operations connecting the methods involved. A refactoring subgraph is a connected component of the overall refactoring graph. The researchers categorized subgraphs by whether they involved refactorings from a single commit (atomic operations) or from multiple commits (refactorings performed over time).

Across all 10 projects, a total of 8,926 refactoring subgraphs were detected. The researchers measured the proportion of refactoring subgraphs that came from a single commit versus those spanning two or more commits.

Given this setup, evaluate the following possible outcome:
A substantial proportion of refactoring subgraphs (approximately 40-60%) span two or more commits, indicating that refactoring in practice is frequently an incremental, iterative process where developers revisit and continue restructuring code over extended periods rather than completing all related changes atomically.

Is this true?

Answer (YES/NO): NO